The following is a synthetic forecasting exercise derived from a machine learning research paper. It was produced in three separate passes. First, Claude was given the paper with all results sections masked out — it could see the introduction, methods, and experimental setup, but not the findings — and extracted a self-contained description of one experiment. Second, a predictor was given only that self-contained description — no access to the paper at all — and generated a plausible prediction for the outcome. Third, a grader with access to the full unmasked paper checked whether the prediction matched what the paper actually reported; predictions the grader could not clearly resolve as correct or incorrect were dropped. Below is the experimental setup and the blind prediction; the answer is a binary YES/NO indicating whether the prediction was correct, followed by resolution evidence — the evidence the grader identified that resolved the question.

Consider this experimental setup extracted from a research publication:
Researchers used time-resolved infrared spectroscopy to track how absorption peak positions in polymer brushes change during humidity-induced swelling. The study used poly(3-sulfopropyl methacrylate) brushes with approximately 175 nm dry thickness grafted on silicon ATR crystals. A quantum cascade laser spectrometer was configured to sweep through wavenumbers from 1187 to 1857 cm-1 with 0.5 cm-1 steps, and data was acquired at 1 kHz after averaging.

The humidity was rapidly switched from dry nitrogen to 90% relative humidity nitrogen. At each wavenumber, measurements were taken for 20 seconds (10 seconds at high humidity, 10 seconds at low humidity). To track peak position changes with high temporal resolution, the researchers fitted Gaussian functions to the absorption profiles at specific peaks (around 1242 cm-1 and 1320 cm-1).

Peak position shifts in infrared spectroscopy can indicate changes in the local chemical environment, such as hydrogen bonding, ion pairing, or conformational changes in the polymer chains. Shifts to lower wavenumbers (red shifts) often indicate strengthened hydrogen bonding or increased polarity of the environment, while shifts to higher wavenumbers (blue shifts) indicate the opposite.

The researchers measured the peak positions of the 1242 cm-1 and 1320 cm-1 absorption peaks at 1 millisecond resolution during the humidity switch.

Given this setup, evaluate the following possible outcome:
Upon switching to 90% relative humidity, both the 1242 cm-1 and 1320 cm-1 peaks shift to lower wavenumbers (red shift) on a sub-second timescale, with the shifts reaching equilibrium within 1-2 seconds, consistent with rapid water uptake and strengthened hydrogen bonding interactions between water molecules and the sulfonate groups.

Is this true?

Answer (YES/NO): NO